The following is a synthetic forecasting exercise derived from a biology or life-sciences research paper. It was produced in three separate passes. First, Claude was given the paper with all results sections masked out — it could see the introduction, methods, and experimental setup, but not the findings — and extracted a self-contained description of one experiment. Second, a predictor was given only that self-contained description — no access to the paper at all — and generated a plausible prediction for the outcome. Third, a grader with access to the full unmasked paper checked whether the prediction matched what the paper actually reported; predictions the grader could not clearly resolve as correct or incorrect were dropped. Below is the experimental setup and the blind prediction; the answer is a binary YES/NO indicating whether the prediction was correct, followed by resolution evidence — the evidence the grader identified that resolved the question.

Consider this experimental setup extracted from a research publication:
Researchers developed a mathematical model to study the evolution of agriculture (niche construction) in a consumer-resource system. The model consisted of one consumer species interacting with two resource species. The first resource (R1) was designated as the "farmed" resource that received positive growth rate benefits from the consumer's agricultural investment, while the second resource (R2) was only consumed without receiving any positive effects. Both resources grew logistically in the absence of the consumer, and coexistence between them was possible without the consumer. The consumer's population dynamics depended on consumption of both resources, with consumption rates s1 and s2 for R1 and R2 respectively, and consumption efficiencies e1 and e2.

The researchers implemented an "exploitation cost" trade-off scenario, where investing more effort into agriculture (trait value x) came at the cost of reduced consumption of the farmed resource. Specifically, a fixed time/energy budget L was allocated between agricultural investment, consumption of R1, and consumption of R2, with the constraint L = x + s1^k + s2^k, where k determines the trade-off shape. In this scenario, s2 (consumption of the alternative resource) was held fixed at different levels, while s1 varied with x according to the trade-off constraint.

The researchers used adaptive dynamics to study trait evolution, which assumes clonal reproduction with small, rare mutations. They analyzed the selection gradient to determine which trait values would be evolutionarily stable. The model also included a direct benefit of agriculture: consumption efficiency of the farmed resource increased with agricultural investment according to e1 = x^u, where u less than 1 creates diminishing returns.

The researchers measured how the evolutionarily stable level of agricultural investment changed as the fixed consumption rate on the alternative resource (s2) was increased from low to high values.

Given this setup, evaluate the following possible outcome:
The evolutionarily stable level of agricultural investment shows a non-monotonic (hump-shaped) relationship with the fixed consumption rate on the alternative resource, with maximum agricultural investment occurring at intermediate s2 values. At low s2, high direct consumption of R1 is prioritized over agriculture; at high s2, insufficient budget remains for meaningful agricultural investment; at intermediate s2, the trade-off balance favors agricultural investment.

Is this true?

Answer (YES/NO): NO